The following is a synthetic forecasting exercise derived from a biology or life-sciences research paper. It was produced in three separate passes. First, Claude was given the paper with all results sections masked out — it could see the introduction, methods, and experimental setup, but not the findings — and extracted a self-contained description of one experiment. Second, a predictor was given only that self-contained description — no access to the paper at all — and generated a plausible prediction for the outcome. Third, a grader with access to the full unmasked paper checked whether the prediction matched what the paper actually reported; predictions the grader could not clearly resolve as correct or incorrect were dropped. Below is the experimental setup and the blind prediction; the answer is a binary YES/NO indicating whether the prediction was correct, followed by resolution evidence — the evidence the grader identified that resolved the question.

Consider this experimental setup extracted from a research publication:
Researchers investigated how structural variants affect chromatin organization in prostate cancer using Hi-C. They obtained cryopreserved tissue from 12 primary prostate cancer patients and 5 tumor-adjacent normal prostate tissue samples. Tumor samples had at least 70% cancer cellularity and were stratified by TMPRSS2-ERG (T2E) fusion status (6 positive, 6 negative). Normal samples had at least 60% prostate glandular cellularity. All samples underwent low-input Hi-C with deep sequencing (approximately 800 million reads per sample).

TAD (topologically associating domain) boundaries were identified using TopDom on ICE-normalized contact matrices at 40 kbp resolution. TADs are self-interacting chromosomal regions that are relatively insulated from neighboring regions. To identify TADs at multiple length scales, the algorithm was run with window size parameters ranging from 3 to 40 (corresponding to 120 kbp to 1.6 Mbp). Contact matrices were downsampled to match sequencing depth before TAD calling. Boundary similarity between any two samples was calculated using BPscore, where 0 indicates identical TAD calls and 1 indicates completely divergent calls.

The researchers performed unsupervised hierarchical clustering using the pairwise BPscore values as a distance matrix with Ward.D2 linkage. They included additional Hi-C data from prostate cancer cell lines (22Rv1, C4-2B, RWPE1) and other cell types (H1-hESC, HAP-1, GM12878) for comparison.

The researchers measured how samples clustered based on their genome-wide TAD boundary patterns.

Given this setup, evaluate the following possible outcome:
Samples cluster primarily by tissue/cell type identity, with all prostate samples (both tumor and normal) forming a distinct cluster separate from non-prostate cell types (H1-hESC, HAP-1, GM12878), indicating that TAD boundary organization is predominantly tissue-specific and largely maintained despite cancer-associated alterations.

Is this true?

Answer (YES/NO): NO